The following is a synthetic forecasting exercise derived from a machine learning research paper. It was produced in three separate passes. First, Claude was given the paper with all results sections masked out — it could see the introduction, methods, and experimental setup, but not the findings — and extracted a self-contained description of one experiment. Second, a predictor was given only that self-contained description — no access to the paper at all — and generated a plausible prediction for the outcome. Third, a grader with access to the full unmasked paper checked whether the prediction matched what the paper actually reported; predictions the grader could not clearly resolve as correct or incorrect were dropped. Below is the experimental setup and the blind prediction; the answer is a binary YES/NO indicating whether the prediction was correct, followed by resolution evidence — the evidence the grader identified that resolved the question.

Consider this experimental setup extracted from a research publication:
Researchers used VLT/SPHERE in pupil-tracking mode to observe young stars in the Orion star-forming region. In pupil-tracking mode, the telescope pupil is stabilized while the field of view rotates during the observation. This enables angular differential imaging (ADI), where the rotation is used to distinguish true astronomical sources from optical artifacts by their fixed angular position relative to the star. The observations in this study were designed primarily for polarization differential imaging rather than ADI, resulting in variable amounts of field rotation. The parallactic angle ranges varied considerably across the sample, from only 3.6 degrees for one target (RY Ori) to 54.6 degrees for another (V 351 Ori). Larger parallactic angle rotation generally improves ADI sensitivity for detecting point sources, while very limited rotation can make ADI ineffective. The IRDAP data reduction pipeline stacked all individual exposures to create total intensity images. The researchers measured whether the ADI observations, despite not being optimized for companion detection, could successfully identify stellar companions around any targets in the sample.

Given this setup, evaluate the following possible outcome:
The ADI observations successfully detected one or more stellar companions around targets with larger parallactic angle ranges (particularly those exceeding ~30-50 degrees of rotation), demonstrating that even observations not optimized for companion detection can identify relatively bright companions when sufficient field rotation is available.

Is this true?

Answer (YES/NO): NO